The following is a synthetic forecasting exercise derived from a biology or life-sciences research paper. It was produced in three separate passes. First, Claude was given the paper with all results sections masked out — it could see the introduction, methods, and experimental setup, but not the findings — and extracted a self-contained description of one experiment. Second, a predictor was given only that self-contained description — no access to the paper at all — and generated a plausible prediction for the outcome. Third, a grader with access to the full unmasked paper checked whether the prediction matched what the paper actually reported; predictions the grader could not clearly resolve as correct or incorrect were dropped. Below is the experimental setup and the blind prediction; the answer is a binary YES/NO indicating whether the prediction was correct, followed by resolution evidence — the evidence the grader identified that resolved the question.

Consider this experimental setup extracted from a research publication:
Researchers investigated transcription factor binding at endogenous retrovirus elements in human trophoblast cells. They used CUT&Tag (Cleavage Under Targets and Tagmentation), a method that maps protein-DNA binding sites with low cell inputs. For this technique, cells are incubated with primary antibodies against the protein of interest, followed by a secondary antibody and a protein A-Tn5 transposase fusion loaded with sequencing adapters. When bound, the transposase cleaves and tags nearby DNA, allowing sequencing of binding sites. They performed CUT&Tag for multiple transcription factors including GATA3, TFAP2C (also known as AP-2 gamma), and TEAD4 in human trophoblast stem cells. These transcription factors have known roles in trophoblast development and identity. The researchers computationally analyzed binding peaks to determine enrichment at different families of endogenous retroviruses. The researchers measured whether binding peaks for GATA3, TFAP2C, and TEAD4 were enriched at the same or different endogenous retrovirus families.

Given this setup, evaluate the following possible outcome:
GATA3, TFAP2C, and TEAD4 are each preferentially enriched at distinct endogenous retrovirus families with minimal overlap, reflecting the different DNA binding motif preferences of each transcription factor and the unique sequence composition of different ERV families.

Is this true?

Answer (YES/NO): NO